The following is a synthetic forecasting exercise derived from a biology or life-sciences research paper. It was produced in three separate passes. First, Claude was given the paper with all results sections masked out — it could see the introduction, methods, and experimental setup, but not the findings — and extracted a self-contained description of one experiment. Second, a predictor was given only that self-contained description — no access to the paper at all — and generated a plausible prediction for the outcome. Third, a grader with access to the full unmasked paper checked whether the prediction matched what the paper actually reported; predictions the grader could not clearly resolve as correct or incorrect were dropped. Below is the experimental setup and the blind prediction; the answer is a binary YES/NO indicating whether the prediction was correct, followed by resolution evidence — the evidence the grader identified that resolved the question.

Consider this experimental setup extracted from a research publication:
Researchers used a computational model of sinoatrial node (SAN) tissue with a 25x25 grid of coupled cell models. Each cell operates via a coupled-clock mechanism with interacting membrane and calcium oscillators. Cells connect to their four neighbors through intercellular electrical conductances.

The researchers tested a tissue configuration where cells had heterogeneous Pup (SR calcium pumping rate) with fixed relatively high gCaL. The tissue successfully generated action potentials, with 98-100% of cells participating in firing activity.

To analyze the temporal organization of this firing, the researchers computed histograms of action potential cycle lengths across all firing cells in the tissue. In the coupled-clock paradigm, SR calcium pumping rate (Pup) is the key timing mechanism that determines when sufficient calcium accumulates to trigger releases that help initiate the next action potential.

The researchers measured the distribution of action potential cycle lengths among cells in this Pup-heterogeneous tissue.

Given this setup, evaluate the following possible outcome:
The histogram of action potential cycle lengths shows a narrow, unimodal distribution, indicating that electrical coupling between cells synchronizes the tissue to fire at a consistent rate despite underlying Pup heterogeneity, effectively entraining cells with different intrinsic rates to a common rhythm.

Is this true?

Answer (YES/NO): NO